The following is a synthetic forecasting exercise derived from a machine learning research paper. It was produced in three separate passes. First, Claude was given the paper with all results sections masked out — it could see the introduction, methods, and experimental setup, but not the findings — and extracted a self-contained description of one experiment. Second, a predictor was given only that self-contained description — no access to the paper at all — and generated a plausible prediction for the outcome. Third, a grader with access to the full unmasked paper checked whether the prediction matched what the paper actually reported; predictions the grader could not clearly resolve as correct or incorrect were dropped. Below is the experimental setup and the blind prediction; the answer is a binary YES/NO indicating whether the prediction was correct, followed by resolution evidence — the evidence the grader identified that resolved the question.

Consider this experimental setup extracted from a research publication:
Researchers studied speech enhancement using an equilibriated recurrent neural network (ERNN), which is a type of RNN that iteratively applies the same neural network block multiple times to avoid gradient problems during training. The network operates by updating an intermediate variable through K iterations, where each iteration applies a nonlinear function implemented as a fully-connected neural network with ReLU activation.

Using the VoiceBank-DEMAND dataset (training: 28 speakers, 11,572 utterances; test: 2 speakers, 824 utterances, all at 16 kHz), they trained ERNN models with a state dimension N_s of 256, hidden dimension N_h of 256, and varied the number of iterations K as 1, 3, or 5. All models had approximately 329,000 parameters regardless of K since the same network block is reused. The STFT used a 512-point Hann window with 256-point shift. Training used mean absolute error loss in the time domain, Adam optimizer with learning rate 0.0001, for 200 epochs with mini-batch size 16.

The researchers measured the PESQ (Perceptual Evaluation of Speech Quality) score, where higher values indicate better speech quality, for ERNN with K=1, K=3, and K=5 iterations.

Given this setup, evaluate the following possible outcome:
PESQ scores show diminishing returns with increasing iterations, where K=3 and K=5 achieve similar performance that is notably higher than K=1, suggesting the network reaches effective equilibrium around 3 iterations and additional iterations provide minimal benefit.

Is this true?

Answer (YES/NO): NO